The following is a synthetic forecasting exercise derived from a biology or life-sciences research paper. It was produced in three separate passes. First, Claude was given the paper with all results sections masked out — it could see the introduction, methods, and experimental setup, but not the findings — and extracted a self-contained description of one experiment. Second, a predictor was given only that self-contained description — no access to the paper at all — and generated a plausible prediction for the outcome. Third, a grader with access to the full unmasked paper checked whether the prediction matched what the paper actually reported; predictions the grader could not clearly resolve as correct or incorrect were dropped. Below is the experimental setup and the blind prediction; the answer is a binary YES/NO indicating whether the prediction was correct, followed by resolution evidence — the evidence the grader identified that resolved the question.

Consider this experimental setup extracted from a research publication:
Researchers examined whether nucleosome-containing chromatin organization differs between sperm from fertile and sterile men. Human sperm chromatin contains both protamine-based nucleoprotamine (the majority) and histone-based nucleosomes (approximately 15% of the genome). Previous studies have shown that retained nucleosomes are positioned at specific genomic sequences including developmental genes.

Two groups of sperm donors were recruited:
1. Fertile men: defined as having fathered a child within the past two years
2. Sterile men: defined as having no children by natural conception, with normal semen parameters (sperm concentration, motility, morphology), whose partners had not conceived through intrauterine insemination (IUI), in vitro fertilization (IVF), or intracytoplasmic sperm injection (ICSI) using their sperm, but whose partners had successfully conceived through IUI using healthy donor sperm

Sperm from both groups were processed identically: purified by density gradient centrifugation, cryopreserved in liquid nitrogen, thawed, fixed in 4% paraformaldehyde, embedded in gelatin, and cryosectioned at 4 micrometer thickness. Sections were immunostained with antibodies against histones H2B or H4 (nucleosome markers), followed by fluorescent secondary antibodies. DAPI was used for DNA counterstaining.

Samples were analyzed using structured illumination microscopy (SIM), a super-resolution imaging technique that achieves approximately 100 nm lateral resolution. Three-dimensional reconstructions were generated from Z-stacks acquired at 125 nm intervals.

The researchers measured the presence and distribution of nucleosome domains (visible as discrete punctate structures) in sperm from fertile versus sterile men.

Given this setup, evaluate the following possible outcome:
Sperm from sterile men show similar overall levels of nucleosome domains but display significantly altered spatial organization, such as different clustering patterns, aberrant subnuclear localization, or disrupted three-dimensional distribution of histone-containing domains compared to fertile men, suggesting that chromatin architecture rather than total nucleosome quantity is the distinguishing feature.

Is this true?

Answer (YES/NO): NO